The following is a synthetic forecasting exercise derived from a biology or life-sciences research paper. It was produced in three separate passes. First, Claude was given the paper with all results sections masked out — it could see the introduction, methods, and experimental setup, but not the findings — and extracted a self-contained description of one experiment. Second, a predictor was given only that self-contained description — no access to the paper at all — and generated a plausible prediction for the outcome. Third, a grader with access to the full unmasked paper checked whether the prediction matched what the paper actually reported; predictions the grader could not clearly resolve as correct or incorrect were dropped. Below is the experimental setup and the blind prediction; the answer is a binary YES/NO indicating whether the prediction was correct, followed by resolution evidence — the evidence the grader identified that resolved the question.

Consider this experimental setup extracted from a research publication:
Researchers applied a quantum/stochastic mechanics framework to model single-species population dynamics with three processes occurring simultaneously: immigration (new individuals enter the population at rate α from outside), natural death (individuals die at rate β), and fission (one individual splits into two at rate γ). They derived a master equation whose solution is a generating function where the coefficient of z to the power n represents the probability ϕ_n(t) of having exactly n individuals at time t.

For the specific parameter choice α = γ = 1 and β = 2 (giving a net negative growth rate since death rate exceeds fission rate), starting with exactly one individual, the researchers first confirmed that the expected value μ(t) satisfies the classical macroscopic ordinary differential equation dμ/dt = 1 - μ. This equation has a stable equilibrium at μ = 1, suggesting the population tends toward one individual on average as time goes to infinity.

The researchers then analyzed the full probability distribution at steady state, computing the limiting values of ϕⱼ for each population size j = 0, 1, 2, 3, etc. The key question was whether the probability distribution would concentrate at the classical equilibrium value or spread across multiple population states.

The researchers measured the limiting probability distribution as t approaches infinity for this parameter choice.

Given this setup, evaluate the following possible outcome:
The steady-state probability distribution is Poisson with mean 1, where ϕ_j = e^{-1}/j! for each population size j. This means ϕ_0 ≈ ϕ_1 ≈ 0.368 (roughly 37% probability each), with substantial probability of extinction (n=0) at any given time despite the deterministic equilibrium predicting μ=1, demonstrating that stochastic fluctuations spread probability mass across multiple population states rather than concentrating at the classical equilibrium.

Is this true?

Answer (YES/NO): YES